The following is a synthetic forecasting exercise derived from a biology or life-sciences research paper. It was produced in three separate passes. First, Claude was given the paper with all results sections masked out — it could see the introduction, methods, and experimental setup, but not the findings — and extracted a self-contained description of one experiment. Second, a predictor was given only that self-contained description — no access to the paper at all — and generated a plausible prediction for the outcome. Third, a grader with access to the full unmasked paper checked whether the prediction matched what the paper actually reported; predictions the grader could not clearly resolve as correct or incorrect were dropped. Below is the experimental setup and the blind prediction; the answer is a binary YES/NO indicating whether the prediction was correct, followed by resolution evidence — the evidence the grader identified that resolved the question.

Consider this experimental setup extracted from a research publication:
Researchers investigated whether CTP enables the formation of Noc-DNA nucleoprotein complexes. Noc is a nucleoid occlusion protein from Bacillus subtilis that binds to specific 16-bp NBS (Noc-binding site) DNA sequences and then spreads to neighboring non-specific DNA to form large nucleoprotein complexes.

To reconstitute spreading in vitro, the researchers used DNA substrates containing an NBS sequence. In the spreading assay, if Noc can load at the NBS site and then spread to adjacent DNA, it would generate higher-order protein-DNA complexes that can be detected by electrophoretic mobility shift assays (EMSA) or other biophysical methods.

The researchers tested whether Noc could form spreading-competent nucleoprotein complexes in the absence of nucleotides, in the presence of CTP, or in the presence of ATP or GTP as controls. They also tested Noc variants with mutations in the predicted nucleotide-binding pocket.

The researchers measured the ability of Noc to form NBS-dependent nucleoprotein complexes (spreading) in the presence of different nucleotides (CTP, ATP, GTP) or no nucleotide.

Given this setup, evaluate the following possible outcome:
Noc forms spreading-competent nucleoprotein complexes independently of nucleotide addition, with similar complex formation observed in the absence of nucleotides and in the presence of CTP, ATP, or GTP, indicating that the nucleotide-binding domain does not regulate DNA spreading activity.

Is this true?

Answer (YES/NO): NO